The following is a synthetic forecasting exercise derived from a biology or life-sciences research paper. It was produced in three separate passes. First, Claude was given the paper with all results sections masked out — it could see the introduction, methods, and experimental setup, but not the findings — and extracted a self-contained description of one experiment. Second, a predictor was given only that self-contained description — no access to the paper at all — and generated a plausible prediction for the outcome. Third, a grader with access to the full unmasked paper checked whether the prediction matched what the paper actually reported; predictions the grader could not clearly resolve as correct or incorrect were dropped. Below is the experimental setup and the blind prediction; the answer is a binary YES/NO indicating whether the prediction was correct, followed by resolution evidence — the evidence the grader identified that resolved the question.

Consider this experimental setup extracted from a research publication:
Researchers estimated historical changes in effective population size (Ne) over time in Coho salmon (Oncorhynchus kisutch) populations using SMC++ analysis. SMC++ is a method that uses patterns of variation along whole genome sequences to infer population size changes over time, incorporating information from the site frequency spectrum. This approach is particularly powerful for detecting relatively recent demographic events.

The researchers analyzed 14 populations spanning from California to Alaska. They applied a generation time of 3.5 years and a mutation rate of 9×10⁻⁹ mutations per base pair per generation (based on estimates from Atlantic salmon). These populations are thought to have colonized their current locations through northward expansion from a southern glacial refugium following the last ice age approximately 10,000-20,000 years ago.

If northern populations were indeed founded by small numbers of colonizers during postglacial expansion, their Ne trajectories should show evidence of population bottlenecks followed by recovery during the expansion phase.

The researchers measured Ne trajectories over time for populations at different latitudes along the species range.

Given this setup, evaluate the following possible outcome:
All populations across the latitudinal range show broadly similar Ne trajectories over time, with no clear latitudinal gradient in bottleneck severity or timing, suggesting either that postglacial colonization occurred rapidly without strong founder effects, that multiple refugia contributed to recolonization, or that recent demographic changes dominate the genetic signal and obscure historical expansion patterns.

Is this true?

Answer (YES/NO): NO